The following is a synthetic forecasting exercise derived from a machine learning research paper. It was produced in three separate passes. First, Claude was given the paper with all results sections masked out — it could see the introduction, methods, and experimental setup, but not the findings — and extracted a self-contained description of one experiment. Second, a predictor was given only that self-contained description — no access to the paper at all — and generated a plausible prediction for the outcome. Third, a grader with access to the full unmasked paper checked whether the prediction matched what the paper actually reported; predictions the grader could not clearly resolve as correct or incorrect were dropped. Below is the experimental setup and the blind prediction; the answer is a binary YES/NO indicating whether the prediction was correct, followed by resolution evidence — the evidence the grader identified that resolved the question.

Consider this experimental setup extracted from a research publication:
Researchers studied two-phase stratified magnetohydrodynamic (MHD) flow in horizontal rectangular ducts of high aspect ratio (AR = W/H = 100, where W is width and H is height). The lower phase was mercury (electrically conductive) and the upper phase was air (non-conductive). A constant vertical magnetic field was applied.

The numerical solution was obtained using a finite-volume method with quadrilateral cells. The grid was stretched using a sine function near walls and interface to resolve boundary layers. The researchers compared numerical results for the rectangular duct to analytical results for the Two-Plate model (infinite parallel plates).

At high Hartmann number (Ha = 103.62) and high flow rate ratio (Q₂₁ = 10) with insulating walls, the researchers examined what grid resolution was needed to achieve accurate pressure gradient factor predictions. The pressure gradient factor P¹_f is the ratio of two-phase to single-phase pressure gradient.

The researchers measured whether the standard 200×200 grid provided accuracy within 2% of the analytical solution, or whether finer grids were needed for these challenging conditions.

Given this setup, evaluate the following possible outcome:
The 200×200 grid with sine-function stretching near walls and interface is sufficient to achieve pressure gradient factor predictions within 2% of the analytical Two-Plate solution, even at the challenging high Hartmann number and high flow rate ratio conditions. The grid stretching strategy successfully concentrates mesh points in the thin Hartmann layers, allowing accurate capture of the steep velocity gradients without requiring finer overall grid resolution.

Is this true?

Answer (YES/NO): NO